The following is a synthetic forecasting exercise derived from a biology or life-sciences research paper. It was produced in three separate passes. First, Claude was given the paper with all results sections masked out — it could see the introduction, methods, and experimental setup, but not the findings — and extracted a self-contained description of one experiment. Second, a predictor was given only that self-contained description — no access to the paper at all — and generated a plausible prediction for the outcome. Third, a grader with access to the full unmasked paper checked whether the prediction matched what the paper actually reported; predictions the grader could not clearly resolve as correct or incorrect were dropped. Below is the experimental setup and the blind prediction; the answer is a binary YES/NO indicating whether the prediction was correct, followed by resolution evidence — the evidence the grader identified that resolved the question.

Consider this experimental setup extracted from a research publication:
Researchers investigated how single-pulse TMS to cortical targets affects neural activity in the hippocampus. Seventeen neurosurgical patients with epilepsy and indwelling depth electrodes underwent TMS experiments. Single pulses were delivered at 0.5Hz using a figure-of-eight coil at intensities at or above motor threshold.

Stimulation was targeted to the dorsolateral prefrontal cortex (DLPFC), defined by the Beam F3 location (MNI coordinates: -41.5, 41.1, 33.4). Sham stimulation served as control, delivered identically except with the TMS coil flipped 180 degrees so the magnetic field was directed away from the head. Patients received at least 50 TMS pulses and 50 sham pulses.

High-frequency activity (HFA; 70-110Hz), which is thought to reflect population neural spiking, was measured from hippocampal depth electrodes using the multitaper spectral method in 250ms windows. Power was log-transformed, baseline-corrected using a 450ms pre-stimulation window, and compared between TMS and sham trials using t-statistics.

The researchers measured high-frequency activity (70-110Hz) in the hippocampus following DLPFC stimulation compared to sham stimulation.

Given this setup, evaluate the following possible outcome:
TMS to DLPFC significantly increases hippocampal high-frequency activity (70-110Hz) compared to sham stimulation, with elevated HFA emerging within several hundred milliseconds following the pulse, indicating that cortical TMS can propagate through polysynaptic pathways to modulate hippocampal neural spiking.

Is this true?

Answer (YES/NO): NO